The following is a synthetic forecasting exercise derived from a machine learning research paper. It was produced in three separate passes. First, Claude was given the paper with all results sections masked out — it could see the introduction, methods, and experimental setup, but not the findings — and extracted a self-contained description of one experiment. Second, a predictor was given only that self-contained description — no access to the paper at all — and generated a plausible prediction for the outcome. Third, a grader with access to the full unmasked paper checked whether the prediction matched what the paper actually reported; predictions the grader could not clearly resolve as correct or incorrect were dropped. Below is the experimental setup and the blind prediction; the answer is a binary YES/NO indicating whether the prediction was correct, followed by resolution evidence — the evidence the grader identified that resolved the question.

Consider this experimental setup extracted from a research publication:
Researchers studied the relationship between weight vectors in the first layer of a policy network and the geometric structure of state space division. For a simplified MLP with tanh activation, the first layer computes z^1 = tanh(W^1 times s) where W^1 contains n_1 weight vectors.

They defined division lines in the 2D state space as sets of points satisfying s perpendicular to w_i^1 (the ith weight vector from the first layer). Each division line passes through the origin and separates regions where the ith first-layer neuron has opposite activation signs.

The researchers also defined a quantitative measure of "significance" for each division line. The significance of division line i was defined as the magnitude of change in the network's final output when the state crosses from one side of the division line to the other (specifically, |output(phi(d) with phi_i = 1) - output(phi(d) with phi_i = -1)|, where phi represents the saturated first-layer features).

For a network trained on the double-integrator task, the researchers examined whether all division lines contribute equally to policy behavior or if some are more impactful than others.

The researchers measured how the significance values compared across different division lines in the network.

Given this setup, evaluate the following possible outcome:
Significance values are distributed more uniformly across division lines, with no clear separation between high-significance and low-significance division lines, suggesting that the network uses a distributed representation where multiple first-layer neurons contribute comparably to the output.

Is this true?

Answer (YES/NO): NO